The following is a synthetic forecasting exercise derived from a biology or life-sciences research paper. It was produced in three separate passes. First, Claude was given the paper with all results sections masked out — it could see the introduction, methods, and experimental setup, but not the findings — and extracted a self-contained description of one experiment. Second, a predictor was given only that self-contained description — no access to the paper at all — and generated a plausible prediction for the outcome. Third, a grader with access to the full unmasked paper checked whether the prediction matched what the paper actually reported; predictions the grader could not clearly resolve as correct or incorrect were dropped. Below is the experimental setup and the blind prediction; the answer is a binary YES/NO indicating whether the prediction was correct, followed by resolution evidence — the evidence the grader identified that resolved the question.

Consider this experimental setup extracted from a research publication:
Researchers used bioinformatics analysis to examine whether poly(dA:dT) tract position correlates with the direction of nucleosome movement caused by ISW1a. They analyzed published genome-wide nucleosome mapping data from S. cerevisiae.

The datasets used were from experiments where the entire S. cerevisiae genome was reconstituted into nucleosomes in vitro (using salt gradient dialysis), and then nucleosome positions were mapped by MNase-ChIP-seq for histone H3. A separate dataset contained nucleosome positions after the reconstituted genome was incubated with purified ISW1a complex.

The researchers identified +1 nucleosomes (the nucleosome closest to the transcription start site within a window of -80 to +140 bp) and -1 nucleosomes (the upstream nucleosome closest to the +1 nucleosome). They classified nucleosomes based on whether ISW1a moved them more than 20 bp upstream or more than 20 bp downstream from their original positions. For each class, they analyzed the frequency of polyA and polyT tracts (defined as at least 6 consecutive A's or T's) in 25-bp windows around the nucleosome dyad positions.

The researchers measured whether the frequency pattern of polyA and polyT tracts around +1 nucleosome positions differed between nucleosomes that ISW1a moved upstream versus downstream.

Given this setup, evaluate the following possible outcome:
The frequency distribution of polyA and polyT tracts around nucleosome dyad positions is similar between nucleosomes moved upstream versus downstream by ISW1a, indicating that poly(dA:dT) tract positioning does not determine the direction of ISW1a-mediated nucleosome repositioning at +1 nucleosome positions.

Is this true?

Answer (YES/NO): NO